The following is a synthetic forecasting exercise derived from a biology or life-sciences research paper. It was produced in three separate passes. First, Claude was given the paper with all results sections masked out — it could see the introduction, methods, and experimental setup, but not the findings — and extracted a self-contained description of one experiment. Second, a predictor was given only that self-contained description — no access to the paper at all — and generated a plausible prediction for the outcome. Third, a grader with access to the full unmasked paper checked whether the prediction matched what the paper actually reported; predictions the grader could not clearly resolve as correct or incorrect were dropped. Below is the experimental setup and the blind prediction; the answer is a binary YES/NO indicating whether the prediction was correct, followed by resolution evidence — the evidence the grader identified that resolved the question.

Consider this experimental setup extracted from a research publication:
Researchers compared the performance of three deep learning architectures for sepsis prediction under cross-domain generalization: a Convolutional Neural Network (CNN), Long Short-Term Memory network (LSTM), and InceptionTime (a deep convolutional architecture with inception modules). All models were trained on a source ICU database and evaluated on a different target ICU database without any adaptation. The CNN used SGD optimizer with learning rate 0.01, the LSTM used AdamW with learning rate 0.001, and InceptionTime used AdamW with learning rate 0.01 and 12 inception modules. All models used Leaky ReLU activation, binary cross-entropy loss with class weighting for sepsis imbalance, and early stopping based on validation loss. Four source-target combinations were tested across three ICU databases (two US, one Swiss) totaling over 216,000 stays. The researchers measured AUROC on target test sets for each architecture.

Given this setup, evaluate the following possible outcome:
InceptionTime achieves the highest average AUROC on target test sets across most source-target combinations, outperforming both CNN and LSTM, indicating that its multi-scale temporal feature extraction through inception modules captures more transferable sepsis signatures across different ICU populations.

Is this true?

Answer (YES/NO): NO